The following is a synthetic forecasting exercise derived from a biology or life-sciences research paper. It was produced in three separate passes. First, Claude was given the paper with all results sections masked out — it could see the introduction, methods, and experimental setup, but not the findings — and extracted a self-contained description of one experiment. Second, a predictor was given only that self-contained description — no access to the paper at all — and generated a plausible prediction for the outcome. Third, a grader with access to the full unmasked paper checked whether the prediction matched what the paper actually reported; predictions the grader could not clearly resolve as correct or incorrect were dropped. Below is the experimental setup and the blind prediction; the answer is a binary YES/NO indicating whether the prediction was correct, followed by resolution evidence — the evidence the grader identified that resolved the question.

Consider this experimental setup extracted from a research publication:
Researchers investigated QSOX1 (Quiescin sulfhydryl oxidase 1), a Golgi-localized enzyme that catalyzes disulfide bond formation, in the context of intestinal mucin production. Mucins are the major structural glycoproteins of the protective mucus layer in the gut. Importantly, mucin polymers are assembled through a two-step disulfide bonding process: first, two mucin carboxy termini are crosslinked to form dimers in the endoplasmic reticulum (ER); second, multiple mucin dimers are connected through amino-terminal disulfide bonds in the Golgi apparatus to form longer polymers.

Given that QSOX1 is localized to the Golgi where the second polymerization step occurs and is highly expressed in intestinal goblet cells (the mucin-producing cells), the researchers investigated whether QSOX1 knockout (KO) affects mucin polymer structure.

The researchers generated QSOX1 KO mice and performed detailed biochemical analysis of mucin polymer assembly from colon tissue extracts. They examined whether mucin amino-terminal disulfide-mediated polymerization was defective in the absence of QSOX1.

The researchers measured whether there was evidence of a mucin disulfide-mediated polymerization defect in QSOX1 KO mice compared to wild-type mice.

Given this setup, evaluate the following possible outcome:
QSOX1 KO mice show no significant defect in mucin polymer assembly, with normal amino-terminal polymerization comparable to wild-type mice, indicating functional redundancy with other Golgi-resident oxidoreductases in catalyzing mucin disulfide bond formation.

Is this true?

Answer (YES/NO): NO